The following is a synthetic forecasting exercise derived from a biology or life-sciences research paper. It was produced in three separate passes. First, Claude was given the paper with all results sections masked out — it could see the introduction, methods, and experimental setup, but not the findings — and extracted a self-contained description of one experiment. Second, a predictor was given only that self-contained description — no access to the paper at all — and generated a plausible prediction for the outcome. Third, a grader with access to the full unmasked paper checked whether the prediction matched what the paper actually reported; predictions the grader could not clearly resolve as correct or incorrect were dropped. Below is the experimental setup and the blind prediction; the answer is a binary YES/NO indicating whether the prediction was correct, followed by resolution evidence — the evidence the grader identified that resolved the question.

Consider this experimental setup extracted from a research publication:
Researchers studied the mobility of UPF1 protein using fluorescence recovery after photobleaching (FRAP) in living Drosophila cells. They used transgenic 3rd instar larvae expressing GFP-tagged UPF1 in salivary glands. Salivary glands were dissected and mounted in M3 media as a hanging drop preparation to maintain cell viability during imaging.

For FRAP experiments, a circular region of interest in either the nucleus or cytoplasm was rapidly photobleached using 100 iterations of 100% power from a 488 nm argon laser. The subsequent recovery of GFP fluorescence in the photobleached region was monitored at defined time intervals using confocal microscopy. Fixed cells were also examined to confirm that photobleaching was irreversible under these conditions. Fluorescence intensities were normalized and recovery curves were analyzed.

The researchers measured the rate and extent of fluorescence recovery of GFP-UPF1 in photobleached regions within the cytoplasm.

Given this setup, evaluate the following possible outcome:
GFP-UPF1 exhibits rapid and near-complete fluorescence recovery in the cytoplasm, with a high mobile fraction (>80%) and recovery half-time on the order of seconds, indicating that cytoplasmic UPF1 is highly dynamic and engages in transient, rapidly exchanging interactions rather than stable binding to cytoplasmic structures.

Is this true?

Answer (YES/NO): YES